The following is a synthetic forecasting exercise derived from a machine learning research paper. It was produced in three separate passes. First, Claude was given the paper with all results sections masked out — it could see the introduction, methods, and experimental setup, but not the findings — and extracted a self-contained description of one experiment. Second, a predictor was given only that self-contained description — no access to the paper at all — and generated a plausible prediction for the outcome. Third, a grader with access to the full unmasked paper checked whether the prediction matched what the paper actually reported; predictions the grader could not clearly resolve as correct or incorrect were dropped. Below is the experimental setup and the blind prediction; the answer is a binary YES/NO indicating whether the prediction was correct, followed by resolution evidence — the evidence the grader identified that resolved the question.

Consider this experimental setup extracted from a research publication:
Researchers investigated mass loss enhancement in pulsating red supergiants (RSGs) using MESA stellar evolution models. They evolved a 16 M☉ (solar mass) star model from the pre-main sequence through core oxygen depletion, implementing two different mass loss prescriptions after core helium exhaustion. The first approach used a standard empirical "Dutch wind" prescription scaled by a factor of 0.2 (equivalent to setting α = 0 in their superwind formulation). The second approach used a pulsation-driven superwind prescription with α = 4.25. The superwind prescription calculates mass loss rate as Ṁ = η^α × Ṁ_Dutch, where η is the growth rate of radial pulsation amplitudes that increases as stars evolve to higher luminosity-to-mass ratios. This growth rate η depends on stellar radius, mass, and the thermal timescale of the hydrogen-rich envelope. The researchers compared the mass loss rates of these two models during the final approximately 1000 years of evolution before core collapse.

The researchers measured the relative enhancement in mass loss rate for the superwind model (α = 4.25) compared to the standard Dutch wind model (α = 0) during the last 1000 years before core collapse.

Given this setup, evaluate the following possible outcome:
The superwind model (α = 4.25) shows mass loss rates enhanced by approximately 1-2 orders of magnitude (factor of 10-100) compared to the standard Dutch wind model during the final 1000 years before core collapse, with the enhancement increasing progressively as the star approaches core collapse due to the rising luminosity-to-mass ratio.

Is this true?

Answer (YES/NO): YES